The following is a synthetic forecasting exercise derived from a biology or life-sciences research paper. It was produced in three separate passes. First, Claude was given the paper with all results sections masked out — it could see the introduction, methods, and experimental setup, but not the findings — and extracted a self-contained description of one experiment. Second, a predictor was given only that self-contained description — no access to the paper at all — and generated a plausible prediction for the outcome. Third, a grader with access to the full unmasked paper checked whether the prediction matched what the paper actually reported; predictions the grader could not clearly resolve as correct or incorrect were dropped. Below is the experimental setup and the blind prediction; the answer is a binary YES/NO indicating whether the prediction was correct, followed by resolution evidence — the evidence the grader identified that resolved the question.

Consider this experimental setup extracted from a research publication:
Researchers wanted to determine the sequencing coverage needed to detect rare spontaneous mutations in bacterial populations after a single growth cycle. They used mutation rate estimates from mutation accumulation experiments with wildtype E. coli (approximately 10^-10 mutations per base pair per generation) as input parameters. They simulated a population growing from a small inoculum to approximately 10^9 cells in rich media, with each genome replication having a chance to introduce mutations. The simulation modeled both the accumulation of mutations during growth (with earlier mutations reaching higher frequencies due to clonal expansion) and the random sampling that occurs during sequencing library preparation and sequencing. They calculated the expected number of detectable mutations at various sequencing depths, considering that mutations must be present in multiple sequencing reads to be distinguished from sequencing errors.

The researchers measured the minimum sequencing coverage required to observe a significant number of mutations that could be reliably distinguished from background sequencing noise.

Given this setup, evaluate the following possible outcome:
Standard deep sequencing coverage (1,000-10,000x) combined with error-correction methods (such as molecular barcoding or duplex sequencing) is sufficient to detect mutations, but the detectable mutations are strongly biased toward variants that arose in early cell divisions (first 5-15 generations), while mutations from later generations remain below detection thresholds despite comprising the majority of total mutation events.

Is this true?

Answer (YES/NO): NO